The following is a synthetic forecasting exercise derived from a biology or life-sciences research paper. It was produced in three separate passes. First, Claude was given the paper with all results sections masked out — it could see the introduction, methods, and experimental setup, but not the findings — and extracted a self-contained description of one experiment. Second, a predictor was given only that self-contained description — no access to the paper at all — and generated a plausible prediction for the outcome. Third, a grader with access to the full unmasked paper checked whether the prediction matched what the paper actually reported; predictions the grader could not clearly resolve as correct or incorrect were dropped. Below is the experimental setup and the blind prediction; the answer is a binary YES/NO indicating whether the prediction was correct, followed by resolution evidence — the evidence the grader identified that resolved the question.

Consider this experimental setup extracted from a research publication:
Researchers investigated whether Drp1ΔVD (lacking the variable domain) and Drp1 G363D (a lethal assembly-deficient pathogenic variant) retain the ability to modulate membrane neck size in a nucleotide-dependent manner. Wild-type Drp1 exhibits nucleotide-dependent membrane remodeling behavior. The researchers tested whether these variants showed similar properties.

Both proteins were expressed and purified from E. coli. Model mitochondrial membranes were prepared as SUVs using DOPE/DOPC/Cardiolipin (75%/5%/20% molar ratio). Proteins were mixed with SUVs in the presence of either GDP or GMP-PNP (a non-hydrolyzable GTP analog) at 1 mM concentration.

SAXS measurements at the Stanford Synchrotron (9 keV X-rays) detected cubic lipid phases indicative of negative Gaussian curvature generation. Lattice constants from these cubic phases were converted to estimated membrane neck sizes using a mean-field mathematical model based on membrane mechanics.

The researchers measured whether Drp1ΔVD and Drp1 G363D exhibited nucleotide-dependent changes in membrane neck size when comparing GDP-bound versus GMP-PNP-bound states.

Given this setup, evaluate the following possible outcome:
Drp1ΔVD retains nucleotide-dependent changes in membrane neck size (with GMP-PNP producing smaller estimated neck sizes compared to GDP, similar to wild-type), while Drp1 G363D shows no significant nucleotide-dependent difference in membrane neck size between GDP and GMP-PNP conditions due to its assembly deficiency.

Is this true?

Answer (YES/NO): NO